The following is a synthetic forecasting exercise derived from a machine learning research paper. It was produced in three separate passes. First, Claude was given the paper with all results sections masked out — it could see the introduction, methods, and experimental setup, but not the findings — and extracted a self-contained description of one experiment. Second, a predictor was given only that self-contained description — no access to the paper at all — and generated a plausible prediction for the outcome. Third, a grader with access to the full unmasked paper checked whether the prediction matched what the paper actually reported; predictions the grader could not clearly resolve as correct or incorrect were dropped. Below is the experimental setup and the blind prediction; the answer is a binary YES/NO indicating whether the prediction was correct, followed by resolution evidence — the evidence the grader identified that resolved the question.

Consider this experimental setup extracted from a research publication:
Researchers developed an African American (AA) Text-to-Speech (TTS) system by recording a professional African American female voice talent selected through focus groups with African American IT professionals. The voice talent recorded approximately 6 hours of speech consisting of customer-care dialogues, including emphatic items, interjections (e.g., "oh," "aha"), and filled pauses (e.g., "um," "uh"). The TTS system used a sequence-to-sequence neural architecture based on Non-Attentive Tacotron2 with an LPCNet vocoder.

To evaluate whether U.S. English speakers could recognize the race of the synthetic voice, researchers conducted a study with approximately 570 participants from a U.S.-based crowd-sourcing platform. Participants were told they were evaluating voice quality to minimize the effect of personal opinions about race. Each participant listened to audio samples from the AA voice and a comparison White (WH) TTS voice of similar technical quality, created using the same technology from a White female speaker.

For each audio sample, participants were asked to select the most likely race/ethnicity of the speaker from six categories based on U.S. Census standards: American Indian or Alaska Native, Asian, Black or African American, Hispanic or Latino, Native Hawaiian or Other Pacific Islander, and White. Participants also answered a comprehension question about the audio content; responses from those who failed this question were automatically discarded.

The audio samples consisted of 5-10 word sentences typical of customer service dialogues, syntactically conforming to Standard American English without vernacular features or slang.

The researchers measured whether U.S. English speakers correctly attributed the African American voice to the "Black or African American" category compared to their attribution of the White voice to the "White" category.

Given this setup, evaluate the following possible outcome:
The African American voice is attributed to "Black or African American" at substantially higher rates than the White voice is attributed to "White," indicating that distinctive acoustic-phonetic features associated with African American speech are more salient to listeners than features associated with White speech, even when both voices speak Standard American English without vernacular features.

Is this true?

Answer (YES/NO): NO